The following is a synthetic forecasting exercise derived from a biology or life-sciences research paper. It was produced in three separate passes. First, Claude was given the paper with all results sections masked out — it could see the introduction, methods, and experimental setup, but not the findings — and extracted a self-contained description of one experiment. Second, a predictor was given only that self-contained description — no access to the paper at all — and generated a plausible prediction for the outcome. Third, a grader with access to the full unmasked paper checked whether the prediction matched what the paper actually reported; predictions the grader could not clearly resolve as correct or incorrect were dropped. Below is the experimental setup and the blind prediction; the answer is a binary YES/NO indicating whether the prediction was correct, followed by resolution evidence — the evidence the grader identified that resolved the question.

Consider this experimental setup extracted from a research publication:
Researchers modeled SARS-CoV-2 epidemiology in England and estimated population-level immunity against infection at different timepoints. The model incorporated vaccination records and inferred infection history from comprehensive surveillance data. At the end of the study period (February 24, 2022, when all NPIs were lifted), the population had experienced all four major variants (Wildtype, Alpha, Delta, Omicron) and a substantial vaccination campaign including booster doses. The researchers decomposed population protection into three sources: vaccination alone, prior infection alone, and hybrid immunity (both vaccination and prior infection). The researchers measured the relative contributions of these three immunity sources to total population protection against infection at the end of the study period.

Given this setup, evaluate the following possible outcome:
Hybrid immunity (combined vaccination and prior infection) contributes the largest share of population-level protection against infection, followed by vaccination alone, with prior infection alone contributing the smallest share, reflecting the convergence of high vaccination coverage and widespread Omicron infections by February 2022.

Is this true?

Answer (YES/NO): YES